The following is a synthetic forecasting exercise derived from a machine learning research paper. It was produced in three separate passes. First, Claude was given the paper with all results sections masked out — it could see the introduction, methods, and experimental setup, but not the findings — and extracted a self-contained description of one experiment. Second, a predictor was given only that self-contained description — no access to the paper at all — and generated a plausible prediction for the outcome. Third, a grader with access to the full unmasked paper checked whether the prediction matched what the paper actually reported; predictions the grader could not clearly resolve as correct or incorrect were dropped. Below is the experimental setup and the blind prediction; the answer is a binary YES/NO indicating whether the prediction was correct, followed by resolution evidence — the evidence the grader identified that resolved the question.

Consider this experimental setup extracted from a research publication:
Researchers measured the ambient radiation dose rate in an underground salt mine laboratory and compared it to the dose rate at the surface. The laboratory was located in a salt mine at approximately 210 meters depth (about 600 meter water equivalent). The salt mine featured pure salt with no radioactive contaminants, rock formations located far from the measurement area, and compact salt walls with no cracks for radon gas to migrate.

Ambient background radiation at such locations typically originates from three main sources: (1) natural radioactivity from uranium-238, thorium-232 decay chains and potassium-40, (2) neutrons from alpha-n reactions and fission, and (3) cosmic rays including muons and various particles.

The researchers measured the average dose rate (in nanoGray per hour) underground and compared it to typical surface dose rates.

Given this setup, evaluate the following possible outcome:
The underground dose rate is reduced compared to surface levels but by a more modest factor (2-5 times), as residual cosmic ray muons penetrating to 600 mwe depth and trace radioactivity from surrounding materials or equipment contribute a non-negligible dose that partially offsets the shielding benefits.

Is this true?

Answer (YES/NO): NO